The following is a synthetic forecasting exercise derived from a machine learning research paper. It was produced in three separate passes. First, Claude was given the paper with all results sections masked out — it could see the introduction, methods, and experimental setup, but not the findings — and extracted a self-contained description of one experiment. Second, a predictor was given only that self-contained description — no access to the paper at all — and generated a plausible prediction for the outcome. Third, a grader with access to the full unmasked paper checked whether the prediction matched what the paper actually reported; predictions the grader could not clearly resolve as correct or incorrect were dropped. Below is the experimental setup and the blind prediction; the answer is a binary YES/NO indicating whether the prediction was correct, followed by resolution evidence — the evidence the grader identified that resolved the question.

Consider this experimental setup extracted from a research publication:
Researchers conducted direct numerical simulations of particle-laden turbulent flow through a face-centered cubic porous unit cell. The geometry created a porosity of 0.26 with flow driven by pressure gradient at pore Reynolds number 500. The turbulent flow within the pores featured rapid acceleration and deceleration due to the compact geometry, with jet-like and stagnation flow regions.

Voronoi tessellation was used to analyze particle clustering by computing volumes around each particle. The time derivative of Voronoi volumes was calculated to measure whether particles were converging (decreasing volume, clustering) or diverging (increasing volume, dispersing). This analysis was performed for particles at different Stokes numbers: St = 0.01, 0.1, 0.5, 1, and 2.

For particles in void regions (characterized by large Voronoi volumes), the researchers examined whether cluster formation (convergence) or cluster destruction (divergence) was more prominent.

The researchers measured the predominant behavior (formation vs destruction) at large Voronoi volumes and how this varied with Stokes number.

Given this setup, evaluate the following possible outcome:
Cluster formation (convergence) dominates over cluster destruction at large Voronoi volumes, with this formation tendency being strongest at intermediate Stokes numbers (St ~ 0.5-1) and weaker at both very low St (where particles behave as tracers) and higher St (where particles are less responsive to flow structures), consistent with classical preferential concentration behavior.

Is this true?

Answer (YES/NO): NO